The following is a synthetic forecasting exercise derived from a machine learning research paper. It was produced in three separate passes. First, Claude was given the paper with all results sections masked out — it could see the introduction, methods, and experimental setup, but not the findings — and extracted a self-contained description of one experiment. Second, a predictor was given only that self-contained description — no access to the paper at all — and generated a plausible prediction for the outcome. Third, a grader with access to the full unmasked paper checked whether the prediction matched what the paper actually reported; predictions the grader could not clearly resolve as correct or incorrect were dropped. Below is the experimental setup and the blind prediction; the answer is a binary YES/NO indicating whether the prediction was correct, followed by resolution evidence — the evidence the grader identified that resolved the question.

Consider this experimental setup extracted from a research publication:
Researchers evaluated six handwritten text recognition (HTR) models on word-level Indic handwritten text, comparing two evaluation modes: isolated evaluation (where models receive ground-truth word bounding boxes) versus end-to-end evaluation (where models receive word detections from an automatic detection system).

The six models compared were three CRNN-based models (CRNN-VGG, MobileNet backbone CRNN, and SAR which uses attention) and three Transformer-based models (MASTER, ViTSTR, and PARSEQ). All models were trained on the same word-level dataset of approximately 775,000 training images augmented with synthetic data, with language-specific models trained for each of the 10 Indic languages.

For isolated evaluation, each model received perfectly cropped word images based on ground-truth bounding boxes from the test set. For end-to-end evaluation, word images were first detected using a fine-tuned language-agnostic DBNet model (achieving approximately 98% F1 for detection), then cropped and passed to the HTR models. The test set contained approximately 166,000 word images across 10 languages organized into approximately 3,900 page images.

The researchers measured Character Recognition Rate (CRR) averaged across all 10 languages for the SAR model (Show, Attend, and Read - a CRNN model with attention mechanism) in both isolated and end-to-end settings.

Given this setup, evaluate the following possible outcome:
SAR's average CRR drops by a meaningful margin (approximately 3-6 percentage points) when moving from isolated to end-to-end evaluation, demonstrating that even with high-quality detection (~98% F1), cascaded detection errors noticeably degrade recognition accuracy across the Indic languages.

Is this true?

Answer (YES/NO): NO